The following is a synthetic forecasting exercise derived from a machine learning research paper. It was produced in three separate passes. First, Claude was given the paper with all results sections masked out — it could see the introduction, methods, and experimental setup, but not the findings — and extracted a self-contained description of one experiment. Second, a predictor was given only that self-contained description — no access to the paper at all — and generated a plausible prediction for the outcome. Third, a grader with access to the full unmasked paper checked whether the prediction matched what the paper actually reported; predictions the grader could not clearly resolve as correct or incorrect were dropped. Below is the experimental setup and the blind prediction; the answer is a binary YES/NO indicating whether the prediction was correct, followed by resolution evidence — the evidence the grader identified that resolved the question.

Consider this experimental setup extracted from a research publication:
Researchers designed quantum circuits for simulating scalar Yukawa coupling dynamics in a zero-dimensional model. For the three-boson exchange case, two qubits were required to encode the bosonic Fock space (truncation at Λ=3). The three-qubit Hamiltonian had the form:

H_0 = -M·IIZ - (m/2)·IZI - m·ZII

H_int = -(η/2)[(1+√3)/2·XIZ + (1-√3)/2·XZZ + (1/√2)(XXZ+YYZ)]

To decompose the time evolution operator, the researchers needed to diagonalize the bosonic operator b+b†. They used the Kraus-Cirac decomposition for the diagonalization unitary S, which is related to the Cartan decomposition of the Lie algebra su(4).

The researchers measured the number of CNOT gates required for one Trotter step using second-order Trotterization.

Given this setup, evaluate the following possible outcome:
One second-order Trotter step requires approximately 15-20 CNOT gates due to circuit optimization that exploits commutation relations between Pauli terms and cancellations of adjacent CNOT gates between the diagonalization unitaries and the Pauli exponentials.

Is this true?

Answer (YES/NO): NO